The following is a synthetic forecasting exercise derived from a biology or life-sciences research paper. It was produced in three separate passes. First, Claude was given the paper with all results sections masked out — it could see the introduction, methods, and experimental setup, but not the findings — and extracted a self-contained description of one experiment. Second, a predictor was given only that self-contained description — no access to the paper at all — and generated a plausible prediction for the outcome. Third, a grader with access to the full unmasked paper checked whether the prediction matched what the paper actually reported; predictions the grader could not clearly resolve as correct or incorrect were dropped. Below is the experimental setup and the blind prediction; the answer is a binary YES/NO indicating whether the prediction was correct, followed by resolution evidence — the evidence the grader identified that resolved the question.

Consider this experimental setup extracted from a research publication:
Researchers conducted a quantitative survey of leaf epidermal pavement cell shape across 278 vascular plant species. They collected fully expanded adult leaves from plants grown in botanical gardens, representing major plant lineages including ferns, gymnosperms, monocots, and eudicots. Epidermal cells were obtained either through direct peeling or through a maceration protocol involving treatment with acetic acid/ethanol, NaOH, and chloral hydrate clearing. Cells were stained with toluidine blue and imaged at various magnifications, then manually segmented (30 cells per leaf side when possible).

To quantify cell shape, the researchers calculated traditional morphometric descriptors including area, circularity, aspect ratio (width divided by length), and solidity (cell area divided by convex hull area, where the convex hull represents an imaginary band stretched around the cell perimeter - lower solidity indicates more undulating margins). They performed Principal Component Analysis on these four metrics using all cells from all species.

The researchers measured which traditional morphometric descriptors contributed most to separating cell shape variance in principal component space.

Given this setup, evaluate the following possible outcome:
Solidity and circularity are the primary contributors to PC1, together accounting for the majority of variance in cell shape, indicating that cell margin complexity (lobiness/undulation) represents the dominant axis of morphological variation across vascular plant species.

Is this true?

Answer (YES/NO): NO